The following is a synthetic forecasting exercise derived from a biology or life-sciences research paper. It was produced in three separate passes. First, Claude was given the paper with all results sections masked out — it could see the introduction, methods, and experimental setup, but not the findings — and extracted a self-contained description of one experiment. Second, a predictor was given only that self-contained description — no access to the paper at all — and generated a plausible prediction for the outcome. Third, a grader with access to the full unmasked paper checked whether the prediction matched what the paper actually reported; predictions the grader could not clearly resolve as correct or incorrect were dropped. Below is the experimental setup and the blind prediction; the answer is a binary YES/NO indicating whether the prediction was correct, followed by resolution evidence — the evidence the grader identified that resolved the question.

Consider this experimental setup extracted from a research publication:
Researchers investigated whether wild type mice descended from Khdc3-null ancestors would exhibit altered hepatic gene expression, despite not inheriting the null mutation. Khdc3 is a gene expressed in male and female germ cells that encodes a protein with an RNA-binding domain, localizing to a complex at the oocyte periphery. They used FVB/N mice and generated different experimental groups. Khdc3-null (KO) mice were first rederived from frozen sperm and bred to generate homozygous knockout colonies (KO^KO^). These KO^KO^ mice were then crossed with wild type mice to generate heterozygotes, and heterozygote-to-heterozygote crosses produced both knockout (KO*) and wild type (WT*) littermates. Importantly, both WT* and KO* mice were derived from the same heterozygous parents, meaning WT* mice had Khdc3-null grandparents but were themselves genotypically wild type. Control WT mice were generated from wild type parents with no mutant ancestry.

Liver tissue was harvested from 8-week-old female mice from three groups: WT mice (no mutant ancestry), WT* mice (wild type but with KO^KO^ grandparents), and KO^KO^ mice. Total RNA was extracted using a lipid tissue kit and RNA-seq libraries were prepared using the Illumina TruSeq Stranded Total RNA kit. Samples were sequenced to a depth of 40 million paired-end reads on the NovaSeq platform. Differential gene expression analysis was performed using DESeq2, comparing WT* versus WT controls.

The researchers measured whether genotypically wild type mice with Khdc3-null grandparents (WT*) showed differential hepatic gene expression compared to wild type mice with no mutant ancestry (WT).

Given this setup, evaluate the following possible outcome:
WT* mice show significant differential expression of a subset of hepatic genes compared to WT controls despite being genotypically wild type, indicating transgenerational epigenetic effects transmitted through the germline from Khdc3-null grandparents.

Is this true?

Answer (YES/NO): YES